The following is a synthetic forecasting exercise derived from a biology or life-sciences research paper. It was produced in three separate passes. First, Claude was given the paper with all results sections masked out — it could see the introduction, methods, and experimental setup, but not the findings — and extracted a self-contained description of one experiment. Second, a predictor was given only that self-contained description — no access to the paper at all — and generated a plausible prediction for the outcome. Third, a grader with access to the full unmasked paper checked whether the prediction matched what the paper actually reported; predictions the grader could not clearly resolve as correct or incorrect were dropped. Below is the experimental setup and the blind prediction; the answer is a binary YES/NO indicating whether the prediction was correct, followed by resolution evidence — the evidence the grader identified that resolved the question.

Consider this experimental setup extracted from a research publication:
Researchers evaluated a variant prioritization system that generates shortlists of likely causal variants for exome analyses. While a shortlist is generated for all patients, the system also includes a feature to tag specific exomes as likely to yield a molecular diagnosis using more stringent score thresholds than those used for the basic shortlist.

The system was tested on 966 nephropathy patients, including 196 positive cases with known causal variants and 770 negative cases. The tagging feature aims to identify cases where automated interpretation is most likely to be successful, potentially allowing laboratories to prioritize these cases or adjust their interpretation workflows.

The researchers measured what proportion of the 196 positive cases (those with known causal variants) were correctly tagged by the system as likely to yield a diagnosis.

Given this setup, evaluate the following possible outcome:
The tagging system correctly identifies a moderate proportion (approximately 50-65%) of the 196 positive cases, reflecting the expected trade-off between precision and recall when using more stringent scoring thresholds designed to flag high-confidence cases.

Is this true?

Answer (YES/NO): YES